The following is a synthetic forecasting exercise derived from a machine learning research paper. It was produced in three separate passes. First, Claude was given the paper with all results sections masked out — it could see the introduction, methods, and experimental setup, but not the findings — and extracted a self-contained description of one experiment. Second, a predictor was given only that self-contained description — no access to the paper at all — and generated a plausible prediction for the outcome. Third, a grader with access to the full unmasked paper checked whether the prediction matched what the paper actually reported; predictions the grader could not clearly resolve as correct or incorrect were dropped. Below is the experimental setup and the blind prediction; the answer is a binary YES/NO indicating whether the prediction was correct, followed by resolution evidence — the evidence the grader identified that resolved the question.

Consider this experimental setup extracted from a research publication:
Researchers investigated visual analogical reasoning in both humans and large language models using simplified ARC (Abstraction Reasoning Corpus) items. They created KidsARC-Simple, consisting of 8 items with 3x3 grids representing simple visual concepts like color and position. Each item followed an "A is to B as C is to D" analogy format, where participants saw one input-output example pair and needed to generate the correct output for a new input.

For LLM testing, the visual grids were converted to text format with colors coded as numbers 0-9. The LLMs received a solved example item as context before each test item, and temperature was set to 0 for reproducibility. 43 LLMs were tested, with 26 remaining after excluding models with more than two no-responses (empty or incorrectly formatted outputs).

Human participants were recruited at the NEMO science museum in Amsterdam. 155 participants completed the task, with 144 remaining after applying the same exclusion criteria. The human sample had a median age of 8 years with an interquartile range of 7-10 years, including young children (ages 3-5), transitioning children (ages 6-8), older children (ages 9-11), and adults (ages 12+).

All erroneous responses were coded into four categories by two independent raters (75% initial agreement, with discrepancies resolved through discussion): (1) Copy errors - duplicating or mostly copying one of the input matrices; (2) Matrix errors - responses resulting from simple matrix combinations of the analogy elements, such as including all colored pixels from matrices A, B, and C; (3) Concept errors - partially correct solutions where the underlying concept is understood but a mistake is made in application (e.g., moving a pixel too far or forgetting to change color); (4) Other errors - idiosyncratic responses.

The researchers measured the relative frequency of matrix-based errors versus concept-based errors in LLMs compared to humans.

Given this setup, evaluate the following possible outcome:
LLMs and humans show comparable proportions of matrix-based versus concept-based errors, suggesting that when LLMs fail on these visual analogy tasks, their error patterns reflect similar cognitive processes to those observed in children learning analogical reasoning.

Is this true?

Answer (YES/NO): NO